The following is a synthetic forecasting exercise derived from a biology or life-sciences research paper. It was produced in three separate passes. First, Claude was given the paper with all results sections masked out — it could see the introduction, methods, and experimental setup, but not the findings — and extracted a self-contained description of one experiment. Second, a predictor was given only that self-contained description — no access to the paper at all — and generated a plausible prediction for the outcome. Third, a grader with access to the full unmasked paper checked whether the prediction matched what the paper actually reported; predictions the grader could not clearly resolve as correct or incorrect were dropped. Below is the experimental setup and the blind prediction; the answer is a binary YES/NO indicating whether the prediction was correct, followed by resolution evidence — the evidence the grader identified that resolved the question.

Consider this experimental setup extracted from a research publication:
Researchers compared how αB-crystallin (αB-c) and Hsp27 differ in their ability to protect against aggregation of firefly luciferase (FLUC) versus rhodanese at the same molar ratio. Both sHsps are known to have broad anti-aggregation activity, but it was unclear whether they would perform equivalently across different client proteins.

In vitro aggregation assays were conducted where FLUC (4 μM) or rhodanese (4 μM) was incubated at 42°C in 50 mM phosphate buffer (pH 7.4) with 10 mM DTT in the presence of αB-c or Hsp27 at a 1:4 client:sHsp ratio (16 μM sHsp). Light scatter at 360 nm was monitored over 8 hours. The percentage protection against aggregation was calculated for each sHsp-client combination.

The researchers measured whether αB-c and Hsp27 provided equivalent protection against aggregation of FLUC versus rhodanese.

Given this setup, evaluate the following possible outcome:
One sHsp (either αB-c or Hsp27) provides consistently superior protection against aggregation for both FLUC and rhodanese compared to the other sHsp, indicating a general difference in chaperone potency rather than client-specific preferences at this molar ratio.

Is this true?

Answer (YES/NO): NO